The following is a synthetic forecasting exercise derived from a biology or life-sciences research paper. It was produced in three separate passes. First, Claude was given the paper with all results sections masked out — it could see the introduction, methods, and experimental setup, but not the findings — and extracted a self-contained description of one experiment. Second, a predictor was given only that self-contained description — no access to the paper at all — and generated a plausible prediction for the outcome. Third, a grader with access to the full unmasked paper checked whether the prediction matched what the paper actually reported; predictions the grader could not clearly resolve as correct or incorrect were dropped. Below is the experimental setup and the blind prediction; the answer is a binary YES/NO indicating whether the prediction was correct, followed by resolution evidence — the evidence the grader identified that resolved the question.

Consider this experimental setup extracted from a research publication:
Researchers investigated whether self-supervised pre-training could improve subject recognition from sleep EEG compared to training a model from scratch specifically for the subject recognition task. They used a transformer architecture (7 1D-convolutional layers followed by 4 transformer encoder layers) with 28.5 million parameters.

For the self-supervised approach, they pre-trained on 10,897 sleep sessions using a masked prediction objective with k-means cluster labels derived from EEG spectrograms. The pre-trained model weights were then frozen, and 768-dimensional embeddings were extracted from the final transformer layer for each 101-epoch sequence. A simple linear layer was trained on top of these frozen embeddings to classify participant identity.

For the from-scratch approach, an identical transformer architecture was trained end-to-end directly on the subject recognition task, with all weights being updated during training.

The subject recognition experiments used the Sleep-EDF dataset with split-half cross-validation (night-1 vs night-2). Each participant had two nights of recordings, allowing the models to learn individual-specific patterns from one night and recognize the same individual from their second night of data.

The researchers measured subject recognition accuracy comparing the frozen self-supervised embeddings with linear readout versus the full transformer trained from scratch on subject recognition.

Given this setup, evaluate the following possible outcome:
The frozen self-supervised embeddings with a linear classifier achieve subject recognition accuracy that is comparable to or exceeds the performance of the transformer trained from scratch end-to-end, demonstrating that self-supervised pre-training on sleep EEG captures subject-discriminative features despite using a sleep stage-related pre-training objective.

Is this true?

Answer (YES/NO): YES